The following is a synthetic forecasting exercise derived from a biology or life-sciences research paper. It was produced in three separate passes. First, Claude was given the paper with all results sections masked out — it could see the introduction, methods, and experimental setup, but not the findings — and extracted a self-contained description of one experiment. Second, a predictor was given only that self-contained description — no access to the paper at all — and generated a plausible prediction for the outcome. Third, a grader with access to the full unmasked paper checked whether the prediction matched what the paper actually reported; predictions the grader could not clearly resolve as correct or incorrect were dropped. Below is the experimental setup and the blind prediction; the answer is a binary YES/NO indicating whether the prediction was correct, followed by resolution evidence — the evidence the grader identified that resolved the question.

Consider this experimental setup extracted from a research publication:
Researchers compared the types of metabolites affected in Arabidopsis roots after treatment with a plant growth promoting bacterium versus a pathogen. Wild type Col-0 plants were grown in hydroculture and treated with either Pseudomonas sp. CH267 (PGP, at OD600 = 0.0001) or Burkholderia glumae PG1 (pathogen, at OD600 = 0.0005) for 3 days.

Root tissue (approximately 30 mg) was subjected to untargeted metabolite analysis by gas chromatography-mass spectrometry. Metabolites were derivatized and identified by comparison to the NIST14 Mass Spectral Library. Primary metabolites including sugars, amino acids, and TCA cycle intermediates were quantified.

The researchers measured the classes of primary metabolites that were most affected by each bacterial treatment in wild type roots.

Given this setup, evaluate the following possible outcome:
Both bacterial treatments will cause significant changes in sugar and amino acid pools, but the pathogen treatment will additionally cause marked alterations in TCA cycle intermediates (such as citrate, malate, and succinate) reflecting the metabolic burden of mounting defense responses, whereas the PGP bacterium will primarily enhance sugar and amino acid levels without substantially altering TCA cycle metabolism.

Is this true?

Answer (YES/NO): NO